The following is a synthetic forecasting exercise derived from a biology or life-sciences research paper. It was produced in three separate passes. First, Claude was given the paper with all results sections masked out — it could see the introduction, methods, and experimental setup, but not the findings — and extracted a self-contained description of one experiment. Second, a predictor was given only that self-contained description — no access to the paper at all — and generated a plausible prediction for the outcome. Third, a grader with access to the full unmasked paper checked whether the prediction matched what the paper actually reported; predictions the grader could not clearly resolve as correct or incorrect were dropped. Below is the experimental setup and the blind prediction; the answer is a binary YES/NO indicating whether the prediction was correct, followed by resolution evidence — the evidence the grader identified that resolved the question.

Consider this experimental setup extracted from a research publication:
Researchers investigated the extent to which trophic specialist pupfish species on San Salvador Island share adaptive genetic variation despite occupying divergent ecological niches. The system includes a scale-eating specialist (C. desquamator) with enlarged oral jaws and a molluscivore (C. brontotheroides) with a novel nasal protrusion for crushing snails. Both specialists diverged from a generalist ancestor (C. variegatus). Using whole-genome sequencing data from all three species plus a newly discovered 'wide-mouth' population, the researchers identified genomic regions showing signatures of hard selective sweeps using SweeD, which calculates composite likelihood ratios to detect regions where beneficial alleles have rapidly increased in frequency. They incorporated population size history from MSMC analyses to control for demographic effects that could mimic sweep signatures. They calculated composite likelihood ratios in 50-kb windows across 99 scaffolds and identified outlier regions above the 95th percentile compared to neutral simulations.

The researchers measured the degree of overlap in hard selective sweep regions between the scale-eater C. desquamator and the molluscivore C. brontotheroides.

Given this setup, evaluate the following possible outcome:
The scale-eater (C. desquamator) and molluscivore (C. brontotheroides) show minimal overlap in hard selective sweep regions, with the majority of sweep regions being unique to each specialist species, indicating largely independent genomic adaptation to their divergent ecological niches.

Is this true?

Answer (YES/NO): YES